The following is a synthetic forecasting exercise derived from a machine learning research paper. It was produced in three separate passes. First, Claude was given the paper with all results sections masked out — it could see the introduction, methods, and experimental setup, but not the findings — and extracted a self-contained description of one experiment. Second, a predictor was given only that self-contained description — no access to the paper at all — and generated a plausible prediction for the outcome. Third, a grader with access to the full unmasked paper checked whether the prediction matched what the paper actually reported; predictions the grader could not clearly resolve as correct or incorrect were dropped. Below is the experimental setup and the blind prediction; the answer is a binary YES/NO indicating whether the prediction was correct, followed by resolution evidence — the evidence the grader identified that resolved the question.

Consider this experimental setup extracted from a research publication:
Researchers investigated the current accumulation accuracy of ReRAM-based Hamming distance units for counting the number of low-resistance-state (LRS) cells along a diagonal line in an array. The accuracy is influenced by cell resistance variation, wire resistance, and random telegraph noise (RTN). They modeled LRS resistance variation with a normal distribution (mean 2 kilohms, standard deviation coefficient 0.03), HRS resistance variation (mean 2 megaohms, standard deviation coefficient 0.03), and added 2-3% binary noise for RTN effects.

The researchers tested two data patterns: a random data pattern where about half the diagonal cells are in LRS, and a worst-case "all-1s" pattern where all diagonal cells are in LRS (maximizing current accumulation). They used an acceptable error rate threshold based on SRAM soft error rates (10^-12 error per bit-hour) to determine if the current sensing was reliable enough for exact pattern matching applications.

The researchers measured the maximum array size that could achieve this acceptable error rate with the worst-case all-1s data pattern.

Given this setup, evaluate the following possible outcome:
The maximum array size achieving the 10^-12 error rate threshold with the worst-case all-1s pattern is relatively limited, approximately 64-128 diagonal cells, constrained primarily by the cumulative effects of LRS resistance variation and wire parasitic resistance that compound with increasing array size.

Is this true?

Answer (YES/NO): NO